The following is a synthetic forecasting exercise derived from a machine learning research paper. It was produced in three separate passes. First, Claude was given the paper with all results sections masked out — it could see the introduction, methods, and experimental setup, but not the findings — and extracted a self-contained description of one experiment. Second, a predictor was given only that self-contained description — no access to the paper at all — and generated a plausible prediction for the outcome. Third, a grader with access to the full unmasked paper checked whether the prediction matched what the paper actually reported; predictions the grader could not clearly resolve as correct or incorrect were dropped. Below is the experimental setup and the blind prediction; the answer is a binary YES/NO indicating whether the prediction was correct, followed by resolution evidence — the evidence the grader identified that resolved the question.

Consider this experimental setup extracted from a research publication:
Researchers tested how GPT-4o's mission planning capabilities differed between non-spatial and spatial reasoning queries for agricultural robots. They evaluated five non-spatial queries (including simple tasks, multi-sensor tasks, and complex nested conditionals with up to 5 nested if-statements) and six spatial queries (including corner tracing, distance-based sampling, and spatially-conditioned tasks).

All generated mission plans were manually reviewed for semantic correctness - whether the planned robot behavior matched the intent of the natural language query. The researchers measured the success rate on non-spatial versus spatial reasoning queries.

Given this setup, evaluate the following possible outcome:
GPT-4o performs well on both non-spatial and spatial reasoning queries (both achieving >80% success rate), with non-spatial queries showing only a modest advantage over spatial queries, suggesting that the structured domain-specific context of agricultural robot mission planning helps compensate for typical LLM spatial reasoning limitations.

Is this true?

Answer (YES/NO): NO